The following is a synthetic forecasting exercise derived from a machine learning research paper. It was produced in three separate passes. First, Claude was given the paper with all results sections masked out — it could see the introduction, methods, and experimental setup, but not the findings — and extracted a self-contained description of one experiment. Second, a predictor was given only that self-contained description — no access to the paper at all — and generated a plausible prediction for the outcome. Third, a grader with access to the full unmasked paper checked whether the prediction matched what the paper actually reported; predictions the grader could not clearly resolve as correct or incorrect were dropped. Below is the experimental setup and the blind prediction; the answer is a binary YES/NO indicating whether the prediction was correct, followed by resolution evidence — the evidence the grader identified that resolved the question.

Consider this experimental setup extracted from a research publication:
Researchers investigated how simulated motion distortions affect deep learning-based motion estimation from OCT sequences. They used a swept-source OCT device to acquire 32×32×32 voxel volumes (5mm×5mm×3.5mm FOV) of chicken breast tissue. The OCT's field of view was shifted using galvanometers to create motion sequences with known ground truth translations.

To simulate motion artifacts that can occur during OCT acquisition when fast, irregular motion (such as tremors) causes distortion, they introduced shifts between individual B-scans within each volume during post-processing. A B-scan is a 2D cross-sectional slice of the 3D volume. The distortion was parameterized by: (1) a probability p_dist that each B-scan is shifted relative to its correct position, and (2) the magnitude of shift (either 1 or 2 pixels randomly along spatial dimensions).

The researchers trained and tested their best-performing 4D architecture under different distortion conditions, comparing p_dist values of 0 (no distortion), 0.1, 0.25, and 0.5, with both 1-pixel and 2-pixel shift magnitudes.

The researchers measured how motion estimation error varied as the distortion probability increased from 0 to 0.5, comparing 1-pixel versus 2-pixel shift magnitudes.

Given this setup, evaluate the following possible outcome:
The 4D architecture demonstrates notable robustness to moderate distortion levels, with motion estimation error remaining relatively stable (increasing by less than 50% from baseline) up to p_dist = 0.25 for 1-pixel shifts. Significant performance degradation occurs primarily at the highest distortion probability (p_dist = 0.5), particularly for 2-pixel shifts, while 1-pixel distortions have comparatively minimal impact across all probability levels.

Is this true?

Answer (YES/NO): NO